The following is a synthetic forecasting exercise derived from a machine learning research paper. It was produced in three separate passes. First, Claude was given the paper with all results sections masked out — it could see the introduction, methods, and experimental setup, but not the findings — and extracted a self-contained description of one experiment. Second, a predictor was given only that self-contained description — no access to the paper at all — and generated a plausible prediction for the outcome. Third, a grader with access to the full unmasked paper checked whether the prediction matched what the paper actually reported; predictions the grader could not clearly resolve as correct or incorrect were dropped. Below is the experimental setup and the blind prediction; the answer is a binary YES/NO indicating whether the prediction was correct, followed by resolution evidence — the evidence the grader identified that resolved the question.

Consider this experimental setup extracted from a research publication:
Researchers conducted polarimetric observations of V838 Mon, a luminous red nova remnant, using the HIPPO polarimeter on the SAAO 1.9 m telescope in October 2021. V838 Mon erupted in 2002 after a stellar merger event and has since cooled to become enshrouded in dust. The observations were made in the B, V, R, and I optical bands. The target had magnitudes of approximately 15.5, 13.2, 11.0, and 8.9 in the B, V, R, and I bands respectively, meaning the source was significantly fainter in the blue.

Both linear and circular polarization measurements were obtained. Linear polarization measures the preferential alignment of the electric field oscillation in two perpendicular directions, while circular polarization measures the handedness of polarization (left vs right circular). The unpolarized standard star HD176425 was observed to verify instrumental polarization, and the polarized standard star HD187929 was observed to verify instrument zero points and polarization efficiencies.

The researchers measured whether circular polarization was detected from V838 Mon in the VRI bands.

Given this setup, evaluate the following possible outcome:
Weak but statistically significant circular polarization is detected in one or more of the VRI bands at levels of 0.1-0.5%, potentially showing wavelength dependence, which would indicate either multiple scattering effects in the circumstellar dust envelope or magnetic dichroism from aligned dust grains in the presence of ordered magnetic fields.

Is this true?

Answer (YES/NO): NO